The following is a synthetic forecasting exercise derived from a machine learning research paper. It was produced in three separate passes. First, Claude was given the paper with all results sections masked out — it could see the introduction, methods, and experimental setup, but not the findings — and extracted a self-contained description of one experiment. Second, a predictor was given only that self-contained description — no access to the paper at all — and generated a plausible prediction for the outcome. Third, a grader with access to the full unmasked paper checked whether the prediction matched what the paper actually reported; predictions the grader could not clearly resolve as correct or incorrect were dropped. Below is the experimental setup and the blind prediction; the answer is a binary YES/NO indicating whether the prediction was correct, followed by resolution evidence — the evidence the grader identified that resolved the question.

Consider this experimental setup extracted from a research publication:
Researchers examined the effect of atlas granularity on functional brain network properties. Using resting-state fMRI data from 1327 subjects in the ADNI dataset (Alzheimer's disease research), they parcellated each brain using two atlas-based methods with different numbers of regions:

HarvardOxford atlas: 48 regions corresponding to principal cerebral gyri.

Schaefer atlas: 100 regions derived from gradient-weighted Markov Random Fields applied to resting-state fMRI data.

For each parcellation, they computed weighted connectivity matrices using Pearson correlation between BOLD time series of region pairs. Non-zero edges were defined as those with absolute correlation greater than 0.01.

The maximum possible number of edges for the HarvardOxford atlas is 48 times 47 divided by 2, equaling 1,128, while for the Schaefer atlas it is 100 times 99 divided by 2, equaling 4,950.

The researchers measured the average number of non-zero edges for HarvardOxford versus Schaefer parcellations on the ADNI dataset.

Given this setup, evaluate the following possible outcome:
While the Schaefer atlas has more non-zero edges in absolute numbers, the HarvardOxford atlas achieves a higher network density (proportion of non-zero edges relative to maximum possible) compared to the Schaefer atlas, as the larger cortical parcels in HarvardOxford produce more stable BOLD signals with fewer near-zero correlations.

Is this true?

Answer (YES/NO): YES